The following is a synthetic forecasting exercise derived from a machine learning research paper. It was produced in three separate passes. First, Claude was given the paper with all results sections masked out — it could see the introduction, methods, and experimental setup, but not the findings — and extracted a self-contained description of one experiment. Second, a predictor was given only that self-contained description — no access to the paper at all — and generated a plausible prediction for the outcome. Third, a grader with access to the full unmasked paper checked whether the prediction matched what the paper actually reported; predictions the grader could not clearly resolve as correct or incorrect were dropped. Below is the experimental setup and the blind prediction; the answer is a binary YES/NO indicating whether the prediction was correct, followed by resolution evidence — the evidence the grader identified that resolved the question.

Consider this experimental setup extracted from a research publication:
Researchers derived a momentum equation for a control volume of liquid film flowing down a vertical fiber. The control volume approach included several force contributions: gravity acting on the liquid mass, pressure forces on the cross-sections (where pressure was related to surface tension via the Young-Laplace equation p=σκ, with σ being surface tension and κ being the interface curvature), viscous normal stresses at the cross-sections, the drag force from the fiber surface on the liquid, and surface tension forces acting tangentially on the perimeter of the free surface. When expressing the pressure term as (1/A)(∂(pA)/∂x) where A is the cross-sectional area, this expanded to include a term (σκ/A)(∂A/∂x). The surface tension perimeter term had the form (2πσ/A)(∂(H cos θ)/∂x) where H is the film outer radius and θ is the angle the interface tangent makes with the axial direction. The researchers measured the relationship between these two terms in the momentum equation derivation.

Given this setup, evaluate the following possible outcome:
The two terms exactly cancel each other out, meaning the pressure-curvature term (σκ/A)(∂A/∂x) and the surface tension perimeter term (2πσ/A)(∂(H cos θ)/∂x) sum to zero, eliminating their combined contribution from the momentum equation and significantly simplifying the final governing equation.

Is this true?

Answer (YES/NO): YES